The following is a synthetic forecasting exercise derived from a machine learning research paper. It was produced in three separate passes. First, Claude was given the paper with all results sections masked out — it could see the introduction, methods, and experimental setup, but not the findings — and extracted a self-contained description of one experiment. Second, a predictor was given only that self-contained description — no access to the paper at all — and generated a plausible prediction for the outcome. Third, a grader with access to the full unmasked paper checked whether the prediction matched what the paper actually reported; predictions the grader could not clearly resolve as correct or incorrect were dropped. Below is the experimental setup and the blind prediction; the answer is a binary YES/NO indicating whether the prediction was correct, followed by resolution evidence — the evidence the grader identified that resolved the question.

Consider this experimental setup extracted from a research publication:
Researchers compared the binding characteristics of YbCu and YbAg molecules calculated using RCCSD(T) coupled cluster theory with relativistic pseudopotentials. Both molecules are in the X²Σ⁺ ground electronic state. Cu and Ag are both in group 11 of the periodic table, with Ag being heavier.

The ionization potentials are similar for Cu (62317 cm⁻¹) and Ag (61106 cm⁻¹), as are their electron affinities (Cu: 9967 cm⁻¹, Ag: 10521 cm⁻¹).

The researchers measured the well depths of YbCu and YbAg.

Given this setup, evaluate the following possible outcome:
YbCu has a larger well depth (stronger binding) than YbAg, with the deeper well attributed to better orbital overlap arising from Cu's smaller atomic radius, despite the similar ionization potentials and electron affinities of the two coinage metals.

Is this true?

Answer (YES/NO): NO